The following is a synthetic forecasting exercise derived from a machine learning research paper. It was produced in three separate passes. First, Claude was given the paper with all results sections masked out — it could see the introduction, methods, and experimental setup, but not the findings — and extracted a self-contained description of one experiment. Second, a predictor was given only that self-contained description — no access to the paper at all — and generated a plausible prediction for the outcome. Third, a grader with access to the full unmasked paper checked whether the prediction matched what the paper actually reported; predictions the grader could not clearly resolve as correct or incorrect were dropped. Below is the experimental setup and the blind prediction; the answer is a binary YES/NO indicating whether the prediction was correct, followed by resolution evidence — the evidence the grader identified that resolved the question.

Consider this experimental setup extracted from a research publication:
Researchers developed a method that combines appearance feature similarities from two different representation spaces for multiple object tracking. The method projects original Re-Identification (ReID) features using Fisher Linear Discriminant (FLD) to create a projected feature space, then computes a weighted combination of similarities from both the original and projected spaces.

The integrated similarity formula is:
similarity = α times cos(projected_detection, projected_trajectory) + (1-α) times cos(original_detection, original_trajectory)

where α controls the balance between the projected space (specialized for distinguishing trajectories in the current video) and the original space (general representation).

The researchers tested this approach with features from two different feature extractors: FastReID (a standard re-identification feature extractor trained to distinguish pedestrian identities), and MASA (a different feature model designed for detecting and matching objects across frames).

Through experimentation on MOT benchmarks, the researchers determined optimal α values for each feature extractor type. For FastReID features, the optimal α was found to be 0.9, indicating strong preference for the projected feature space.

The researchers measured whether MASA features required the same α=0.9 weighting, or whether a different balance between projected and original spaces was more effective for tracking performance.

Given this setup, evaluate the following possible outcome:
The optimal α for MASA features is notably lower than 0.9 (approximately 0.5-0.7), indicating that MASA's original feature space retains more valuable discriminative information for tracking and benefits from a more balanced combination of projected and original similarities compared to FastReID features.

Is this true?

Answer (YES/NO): YES